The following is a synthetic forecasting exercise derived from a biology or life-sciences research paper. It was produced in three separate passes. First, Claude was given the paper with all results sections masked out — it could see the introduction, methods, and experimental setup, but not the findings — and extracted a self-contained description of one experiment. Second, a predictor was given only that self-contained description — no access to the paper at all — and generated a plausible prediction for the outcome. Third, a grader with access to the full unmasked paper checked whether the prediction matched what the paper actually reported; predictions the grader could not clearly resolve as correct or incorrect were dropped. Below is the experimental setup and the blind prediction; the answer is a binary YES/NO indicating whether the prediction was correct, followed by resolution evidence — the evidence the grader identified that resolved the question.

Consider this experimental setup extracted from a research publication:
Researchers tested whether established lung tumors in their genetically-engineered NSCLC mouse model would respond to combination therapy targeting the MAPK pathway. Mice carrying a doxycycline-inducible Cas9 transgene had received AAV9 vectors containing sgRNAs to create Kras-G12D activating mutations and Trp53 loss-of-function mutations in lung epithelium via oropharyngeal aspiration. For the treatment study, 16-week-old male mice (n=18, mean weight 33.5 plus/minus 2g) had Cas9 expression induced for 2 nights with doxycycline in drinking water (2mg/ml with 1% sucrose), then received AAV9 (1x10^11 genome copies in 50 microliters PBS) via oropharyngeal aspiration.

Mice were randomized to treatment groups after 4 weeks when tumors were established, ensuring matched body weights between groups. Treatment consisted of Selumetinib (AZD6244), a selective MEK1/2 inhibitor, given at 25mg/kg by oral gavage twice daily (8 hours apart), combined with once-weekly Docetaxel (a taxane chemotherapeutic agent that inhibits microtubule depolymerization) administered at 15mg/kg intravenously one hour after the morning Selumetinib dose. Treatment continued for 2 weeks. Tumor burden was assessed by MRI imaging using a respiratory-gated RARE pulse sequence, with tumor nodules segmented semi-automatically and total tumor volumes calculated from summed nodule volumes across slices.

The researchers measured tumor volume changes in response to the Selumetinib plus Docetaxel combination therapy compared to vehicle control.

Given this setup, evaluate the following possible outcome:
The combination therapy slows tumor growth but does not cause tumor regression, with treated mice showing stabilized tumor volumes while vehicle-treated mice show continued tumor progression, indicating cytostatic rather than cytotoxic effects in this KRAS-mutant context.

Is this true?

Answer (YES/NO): YES